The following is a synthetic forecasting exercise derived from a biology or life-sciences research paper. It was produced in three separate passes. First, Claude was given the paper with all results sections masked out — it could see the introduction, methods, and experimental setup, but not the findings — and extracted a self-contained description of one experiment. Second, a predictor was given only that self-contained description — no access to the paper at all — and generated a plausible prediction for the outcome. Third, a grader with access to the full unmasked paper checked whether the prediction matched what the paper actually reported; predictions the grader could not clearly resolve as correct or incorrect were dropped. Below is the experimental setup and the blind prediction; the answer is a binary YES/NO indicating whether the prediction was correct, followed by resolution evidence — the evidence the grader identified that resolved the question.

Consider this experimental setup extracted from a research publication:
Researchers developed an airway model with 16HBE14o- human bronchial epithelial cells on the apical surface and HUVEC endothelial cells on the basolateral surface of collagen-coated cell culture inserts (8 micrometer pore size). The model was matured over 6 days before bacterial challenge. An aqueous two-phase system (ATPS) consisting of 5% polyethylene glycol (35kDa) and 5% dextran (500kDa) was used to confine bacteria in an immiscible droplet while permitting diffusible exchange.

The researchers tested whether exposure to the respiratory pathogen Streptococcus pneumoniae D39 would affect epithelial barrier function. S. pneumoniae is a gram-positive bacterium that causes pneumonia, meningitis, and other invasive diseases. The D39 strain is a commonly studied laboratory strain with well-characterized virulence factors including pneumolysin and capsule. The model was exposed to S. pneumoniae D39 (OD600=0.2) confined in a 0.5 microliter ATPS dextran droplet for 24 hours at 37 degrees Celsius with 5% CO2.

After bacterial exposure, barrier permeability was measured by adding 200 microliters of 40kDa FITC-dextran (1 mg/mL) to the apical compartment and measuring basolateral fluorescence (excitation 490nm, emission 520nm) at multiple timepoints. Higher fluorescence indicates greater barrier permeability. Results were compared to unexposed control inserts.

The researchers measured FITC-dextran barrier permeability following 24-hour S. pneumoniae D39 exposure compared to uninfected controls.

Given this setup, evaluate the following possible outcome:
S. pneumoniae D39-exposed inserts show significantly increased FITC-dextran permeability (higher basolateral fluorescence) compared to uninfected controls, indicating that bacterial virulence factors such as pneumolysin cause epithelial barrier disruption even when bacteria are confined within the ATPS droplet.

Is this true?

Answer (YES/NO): NO